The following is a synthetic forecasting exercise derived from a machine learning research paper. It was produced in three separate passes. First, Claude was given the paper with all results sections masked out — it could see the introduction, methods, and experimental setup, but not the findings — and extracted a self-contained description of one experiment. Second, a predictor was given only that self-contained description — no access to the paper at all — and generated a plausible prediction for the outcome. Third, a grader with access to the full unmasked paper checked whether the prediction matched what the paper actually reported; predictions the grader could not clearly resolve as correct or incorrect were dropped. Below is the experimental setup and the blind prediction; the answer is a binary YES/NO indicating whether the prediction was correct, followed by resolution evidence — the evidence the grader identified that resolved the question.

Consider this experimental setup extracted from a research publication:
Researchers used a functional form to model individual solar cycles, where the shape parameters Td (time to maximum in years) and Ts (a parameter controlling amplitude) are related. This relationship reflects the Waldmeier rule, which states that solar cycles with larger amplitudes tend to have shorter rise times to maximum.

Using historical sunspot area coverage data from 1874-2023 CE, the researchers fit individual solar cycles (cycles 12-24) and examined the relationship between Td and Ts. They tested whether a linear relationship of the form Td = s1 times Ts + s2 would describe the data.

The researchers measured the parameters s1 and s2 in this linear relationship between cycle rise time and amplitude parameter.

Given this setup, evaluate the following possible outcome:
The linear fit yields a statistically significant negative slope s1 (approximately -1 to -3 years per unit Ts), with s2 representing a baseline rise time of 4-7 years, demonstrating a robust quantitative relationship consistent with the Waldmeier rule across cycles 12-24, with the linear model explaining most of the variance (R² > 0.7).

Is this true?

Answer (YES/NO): NO